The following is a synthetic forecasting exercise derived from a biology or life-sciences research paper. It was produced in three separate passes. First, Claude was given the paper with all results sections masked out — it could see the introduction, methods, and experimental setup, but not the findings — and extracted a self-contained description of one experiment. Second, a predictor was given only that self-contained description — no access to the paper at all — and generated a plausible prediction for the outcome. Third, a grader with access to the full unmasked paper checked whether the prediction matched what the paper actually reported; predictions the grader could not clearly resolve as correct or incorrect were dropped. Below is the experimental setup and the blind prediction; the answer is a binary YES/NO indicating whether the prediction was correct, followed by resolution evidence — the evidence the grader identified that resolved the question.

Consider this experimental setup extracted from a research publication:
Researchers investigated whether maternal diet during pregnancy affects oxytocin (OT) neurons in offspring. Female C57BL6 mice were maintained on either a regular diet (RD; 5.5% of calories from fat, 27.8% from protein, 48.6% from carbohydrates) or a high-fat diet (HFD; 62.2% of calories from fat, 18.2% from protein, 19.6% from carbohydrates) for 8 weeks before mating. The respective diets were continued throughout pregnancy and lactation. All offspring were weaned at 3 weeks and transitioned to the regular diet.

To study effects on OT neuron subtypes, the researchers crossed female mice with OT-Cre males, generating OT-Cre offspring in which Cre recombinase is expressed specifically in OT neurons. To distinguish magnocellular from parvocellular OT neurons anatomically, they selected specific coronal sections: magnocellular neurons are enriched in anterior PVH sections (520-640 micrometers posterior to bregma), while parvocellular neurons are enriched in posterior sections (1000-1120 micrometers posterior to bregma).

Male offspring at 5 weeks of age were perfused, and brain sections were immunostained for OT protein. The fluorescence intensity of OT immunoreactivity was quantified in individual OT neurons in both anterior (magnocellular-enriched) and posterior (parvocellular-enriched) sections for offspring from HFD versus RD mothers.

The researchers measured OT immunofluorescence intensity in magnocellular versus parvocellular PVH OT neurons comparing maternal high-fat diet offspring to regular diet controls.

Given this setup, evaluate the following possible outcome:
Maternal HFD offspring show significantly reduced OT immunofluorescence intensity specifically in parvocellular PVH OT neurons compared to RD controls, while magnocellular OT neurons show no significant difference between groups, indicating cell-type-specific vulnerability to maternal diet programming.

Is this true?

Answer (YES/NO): NO